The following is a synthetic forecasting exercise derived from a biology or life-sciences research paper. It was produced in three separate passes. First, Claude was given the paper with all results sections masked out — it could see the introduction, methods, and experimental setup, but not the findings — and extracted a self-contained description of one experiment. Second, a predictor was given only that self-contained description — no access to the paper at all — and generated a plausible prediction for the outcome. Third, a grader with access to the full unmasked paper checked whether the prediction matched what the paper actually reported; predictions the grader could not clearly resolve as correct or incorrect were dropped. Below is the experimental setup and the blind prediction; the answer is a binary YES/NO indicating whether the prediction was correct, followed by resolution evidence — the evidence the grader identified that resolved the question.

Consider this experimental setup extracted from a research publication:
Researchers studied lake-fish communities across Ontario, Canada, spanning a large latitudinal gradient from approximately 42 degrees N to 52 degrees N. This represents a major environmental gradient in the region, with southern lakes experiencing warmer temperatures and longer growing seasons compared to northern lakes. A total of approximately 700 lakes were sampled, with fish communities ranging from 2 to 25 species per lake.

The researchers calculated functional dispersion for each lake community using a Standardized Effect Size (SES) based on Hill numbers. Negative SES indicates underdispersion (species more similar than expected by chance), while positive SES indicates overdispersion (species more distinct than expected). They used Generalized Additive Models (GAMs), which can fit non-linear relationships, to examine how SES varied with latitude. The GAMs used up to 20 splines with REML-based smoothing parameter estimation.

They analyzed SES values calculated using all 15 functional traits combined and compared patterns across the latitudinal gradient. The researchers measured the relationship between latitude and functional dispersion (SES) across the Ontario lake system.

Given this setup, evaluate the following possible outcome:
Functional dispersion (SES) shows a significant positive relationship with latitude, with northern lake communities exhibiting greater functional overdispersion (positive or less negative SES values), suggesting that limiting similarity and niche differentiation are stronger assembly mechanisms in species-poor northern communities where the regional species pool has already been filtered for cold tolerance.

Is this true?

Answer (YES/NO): NO